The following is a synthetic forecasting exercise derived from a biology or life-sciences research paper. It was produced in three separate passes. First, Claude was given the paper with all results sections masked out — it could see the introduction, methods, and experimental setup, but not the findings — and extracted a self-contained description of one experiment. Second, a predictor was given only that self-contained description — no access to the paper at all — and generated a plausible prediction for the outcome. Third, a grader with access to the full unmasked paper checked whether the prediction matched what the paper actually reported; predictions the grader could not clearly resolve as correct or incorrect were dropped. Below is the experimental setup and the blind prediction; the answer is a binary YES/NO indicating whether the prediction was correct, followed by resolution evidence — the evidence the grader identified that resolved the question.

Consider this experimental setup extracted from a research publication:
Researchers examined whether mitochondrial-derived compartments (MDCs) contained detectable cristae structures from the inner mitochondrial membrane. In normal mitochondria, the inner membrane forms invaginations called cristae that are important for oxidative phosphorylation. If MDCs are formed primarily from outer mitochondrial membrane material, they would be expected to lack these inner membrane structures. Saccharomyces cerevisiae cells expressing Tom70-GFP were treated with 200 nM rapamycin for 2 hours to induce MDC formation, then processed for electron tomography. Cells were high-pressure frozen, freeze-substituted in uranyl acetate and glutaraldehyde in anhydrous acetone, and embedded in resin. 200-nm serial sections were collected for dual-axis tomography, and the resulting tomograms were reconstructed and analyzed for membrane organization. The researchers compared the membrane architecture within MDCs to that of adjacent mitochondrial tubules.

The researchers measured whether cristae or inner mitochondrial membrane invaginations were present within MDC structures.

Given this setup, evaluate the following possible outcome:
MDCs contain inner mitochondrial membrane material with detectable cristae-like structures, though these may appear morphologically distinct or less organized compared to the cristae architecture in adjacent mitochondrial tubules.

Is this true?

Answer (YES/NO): NO